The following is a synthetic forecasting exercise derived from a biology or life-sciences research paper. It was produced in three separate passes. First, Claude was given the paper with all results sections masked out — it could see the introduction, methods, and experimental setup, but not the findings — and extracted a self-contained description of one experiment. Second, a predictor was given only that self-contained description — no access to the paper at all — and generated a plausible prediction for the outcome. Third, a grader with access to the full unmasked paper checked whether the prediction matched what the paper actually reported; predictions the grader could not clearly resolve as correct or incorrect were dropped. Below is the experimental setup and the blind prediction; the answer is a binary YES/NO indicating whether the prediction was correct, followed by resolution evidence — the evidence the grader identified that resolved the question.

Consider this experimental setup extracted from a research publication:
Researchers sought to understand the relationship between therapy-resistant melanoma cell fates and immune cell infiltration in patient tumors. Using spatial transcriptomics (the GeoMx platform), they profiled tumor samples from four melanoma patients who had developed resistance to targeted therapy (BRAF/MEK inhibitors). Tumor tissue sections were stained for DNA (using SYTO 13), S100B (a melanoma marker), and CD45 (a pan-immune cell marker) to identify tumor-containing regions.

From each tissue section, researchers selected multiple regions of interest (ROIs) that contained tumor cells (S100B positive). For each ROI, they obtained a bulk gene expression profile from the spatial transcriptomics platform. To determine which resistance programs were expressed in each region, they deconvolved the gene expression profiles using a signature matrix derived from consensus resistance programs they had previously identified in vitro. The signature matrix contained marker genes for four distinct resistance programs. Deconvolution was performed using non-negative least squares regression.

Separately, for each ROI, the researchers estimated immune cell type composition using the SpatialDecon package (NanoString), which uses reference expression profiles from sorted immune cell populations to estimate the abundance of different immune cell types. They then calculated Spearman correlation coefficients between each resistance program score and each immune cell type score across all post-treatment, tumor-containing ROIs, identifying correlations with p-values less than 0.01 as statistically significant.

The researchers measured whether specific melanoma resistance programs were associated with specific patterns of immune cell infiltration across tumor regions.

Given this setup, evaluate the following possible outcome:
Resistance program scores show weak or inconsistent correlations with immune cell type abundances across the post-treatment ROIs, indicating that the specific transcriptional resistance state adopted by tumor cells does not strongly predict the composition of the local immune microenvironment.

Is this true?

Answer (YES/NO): NO